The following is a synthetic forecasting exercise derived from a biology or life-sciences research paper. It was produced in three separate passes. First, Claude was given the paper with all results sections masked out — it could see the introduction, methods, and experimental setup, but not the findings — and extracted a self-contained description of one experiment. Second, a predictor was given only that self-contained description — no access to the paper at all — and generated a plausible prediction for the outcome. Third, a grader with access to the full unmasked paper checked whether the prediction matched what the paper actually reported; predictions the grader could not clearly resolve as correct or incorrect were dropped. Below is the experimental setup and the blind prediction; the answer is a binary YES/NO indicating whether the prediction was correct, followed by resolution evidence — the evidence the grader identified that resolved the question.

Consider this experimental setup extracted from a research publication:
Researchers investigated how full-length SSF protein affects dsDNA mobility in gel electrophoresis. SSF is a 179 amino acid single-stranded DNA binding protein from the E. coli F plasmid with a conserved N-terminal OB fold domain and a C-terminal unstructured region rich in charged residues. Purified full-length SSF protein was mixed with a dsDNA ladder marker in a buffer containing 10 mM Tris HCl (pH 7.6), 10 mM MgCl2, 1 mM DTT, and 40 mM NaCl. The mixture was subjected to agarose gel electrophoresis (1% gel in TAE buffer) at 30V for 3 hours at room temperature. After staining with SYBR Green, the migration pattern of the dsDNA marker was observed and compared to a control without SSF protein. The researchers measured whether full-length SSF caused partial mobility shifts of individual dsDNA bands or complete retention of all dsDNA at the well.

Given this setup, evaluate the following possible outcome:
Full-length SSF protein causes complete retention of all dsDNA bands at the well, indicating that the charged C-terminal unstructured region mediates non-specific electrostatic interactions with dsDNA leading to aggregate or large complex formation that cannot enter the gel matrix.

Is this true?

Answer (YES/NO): YES